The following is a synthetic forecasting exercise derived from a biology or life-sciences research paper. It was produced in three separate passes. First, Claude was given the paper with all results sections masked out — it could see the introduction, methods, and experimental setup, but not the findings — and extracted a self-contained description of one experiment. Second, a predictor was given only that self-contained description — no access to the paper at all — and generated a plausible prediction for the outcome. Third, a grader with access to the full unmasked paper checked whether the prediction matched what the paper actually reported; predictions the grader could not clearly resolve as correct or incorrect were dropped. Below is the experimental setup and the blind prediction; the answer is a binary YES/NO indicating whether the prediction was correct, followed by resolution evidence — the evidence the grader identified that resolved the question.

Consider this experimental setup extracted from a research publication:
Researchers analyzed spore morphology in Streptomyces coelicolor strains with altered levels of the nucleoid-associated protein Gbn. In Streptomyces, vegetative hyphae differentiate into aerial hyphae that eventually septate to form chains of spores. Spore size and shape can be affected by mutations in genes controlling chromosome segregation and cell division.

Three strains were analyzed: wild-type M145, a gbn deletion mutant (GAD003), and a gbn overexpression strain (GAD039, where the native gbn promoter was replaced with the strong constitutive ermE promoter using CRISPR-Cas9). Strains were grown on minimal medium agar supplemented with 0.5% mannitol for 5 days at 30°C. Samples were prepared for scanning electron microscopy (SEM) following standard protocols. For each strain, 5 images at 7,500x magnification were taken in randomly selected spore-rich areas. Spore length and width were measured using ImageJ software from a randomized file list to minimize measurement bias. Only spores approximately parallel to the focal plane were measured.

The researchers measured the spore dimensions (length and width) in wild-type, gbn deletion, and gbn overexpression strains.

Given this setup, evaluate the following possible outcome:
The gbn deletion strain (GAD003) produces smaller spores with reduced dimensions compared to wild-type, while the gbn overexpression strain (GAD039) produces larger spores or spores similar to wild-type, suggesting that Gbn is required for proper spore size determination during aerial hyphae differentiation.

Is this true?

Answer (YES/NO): NO